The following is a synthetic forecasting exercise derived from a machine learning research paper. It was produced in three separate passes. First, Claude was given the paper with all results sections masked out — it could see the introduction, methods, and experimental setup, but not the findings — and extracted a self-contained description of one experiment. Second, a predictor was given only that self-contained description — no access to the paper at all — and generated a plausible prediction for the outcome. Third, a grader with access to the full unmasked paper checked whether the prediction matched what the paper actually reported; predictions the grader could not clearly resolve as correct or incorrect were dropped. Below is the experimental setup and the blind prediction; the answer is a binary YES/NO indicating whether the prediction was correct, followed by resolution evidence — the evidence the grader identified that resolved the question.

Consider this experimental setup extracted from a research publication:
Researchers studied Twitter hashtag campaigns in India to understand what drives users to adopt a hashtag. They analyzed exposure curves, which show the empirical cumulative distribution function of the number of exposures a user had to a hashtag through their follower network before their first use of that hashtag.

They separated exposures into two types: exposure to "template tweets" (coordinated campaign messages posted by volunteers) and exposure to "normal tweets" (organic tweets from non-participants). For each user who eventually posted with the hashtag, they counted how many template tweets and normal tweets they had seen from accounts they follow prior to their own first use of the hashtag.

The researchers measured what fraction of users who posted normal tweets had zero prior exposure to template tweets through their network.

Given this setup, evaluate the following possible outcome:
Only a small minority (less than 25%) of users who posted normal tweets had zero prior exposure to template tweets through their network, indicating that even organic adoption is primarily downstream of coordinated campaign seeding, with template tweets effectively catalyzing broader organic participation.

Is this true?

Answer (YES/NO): NO